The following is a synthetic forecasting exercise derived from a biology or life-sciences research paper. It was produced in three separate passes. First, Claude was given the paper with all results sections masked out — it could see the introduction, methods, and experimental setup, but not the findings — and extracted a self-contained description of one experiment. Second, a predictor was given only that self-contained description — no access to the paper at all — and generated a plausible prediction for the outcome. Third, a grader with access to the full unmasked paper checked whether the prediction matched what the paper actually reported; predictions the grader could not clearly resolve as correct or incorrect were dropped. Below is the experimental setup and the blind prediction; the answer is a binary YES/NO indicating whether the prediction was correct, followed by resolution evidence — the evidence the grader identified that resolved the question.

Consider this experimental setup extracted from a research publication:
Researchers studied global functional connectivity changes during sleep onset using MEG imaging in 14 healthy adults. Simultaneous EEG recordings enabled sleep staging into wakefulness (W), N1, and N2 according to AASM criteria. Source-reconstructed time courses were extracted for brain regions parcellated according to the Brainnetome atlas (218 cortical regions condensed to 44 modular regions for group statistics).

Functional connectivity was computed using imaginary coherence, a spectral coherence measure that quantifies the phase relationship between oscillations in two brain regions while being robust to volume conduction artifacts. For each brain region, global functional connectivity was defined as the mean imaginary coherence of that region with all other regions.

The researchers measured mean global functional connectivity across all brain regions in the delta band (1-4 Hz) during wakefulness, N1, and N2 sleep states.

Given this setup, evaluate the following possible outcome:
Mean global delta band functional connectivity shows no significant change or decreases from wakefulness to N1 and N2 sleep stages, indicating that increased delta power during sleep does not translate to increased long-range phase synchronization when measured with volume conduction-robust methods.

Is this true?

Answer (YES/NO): NO